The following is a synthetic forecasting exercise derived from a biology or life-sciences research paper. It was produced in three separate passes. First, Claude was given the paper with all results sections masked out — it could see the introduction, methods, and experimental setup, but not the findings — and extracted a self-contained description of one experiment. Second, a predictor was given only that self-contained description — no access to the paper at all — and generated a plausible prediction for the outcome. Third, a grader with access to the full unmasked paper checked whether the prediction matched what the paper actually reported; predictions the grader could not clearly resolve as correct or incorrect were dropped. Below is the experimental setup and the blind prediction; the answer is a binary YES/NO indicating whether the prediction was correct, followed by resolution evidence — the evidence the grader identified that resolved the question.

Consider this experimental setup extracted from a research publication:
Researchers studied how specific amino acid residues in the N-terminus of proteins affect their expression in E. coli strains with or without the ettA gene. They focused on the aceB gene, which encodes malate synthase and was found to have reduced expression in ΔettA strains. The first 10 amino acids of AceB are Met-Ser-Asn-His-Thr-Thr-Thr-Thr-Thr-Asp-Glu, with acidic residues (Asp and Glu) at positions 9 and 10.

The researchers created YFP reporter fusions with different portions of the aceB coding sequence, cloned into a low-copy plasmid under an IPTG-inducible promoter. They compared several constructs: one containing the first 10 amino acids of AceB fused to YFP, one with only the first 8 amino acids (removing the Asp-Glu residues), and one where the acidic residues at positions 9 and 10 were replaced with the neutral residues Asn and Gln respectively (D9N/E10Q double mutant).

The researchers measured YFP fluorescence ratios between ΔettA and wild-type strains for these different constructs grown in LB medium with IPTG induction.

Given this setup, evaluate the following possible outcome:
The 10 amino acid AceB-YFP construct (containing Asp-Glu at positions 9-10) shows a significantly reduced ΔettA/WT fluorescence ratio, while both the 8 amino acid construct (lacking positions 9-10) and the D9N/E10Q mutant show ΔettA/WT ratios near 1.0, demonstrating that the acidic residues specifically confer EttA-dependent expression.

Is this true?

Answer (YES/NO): YES